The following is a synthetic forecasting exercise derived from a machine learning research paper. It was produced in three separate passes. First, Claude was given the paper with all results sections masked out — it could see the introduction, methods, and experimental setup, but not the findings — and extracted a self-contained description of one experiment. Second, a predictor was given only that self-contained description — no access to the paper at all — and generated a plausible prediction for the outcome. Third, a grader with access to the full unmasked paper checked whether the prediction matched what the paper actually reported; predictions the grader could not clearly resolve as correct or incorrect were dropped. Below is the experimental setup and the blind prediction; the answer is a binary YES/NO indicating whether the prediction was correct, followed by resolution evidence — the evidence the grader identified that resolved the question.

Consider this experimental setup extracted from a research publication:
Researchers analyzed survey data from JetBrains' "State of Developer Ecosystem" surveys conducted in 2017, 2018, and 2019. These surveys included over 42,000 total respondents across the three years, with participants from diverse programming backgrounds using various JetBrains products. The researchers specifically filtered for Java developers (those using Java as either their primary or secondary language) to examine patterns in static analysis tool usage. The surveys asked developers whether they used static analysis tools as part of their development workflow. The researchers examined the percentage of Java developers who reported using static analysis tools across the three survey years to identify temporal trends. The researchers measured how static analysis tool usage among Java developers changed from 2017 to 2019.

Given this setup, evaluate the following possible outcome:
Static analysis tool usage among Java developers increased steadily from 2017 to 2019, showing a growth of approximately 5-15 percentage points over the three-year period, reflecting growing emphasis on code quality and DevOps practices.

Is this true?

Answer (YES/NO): NO